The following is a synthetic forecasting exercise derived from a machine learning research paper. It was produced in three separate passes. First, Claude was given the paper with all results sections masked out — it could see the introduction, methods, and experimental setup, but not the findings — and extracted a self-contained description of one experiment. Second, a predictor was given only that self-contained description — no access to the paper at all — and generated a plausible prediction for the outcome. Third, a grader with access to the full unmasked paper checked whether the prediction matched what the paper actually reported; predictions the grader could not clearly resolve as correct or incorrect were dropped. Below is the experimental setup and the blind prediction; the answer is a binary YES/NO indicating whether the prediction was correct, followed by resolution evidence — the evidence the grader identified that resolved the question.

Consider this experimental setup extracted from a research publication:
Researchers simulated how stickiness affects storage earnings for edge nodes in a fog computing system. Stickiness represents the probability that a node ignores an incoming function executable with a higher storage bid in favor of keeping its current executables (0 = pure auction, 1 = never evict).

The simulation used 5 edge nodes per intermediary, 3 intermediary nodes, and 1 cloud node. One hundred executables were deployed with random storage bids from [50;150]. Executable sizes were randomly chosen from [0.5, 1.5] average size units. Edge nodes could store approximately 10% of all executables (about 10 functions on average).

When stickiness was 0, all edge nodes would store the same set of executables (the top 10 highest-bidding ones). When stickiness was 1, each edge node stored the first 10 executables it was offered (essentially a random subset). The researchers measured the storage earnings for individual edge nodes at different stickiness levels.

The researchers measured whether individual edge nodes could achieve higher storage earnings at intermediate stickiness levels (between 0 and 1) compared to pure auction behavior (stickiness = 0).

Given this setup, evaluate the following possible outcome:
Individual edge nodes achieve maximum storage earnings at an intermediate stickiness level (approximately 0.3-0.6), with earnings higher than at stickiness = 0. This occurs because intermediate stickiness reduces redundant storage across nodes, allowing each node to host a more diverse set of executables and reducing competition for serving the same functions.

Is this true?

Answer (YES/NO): NO